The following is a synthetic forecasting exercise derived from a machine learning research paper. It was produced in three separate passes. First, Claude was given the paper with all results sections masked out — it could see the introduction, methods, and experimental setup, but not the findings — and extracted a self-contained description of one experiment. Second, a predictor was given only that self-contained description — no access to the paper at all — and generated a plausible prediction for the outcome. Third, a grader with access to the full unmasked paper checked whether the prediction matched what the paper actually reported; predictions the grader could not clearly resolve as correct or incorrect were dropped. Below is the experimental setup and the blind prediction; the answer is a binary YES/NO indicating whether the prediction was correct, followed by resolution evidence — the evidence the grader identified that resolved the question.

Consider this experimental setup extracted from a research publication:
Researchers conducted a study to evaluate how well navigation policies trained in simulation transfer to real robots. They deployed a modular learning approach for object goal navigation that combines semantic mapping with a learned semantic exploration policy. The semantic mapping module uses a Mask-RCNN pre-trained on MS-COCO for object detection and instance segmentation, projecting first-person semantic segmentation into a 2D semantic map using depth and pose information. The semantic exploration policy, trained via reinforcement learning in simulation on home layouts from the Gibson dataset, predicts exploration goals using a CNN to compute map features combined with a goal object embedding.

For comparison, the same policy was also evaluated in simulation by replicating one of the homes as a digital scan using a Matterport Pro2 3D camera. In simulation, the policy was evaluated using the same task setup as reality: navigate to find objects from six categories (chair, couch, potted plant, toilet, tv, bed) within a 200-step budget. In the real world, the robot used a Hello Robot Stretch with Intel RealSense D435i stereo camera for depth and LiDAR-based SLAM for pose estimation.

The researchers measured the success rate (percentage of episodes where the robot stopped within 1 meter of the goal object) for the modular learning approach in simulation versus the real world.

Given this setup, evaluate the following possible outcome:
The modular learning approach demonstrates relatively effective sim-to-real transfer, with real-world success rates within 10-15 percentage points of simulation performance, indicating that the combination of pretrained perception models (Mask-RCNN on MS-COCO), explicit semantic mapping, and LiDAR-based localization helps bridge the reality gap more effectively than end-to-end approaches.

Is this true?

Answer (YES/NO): NO